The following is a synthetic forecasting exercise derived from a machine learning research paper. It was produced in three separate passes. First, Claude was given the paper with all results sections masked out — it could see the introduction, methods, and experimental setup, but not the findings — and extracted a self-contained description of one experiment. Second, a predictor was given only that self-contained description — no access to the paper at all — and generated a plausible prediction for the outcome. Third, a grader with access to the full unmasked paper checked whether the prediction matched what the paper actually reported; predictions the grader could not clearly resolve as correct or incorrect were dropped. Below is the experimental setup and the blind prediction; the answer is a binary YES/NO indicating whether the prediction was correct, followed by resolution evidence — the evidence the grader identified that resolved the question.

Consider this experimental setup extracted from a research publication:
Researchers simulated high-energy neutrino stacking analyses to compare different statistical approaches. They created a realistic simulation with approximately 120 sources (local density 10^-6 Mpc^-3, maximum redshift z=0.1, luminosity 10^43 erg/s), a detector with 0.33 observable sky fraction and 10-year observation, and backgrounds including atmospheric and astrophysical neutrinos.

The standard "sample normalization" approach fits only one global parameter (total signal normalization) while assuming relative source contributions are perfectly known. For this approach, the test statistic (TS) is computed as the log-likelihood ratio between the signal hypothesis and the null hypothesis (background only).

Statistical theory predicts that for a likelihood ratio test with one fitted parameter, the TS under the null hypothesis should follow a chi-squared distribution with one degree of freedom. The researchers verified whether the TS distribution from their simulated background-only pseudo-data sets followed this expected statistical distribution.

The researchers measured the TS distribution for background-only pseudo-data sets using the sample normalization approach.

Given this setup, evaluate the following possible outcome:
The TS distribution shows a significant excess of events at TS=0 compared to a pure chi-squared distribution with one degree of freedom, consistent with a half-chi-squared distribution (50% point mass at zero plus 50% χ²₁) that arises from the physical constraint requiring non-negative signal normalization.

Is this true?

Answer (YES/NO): NO